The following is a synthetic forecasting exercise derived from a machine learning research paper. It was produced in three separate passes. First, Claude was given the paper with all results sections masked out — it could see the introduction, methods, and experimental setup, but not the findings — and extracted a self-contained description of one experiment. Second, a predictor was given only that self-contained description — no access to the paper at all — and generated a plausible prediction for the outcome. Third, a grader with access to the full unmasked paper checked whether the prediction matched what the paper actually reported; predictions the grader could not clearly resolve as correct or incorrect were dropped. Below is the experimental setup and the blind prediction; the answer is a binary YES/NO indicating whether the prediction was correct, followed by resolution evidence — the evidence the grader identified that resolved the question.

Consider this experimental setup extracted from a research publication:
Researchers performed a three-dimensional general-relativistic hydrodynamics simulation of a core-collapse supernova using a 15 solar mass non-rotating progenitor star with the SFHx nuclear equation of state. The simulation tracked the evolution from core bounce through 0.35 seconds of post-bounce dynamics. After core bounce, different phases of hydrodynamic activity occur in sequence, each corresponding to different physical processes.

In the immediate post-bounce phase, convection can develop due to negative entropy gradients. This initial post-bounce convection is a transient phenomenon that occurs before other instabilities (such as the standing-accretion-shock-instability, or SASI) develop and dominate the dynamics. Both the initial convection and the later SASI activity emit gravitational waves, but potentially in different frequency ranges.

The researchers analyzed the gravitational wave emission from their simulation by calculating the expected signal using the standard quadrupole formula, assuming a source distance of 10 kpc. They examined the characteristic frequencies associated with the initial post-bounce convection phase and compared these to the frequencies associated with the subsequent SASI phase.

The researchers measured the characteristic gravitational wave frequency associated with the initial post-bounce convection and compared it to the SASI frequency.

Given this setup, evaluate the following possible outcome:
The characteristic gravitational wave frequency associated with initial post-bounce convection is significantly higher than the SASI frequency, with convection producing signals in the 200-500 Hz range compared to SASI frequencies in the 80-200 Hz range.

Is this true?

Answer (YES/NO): NO